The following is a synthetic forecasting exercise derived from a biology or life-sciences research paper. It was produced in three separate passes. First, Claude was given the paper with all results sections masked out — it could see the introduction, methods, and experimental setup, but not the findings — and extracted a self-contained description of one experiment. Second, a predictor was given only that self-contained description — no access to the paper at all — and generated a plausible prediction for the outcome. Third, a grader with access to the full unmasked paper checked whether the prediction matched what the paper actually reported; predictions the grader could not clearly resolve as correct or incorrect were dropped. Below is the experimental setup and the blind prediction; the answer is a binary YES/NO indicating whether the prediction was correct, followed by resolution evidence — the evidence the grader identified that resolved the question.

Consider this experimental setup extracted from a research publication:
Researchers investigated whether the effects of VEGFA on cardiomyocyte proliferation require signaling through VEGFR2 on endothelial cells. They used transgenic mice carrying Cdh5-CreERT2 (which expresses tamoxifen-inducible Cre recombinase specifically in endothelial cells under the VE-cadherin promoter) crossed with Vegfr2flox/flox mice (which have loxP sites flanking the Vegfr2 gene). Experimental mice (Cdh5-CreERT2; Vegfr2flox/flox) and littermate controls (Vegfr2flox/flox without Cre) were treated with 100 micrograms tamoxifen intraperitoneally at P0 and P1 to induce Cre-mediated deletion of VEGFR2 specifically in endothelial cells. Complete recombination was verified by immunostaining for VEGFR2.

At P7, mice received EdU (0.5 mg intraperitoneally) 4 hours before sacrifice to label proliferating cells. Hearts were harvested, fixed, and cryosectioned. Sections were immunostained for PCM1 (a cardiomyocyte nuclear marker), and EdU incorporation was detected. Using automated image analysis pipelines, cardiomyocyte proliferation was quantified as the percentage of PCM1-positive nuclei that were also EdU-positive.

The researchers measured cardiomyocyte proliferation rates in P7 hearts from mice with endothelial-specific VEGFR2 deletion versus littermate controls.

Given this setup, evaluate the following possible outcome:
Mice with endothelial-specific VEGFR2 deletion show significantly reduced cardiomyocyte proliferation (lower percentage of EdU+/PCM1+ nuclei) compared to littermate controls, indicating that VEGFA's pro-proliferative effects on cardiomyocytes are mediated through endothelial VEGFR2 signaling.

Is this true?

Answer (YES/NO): YES